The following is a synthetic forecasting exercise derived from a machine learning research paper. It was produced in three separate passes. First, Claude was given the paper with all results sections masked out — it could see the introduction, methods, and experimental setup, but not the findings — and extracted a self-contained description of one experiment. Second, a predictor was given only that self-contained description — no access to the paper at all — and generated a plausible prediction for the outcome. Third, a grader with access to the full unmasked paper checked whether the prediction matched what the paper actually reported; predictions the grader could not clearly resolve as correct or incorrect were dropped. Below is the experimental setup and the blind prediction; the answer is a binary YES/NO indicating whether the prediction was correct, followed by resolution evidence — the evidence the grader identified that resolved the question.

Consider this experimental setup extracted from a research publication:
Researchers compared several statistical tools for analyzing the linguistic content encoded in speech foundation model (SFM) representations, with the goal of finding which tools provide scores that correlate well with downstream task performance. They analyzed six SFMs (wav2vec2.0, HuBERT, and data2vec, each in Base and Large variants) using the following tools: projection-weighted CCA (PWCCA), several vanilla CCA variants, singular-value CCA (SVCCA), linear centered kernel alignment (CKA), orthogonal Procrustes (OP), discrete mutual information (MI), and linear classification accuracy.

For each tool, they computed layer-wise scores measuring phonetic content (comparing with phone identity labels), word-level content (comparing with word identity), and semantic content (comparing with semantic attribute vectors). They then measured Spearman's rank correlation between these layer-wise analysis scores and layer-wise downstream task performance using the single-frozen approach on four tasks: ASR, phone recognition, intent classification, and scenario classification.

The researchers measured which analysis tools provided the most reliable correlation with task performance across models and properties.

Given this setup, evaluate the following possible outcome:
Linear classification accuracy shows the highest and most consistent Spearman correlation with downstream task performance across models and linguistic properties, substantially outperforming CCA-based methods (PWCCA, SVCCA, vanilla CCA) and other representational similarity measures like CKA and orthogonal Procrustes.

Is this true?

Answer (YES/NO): NO